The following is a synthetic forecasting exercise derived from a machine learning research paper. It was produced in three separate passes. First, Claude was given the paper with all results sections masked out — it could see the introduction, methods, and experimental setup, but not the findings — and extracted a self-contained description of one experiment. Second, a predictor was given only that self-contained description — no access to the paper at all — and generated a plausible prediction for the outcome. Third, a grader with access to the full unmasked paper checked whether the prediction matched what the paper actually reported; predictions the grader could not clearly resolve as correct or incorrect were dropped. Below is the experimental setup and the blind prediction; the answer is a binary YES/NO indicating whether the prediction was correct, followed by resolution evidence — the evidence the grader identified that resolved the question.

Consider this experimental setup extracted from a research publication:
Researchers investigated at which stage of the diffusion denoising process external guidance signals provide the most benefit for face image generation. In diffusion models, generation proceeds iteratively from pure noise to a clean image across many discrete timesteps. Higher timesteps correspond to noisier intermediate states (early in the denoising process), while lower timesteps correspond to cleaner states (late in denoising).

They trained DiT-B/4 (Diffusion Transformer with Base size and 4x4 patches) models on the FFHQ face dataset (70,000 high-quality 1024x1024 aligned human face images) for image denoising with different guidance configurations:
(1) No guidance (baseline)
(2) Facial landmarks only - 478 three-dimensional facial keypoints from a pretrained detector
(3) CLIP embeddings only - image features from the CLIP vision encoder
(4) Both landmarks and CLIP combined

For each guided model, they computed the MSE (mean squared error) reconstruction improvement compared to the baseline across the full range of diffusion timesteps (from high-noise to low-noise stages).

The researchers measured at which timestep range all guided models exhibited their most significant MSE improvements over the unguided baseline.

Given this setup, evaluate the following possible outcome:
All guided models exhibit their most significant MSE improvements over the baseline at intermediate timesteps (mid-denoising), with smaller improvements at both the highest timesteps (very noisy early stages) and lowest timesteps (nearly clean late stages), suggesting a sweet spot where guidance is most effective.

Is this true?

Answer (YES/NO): YES